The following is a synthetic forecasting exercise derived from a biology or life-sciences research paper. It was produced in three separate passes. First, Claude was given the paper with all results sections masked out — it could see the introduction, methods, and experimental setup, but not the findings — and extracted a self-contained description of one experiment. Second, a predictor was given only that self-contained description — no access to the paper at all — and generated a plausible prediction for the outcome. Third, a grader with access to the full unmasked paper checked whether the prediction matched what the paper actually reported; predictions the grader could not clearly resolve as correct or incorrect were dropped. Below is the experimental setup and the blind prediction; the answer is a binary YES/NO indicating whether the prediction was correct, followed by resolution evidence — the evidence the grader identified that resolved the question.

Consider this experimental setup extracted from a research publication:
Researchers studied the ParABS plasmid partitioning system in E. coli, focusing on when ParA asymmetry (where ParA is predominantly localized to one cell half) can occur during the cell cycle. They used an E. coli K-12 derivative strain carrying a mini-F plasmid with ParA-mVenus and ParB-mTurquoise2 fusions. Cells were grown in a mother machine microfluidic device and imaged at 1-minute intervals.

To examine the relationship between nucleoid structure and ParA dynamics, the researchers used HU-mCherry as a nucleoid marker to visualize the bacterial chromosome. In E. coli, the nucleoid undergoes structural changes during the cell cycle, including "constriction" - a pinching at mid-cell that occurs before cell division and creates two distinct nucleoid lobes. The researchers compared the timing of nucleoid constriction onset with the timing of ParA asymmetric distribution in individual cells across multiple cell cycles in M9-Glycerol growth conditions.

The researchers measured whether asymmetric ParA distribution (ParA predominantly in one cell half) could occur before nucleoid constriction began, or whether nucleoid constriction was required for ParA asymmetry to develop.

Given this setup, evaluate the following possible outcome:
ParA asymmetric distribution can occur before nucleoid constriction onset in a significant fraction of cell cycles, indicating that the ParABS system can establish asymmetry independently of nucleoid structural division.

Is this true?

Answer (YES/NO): NO